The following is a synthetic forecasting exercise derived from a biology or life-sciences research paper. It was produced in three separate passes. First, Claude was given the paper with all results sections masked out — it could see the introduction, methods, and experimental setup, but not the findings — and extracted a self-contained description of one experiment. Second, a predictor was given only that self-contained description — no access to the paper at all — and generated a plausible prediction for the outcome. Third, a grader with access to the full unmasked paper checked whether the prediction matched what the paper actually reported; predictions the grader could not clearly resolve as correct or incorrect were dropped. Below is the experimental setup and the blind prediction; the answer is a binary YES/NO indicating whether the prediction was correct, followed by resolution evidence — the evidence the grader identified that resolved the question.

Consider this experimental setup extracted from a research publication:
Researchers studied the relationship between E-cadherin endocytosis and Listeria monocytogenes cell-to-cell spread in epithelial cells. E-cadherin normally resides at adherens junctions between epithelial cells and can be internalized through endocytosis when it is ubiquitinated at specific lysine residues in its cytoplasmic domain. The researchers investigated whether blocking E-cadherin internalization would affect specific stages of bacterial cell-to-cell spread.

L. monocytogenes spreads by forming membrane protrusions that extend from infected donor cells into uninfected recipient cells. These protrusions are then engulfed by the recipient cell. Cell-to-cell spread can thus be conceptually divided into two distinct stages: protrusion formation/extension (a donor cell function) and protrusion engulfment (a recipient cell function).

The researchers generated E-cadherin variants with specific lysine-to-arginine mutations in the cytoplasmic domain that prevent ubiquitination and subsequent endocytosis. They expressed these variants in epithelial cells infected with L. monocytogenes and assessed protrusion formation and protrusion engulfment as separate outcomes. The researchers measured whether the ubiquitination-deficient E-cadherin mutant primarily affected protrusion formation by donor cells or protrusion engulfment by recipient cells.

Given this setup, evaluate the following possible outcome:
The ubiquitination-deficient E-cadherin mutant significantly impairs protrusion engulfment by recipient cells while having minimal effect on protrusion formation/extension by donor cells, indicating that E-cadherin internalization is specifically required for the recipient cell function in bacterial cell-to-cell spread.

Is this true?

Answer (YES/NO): YES